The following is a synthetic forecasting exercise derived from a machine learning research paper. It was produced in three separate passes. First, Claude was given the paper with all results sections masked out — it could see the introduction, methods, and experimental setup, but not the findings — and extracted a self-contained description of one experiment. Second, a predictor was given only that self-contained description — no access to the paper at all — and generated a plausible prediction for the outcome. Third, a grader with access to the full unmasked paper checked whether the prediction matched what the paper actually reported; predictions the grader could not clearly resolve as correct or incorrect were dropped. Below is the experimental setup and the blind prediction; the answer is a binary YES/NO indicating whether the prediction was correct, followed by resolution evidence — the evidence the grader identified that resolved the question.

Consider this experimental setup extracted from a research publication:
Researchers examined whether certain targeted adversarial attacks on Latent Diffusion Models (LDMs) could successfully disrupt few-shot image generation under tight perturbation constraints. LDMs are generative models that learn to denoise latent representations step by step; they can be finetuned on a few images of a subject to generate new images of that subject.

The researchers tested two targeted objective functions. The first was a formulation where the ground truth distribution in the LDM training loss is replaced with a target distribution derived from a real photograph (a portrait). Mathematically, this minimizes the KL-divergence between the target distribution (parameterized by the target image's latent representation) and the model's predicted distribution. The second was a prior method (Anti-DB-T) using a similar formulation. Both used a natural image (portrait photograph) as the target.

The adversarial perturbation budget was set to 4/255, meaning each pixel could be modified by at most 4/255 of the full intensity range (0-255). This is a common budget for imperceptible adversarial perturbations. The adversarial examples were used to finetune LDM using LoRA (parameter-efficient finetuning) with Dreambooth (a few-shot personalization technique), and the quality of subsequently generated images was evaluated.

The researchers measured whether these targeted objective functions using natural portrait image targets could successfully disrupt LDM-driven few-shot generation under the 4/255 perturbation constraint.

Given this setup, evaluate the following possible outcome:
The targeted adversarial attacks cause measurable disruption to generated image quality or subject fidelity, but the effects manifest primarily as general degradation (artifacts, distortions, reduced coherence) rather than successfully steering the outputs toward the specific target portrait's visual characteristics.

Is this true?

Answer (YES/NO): NO